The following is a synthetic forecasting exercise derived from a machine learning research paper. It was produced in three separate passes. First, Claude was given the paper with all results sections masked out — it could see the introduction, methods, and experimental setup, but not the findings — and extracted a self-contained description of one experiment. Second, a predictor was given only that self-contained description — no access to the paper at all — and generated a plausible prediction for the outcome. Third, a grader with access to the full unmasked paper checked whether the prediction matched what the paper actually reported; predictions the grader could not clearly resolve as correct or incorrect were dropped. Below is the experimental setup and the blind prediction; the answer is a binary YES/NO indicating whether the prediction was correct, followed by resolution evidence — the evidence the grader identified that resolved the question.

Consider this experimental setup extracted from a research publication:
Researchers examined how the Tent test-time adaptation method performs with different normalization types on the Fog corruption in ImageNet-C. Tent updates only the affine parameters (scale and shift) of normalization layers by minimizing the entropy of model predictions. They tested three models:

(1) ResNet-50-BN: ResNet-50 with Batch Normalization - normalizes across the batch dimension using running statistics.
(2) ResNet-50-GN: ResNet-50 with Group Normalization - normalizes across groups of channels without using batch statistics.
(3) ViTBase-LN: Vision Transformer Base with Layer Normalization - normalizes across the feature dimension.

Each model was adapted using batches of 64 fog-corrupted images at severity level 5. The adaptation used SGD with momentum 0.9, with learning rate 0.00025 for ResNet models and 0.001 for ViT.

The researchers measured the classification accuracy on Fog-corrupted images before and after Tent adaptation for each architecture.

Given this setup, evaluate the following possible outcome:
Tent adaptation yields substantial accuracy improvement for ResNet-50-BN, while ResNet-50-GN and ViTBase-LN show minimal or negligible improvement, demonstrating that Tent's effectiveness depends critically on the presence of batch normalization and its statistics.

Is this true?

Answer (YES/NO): NO